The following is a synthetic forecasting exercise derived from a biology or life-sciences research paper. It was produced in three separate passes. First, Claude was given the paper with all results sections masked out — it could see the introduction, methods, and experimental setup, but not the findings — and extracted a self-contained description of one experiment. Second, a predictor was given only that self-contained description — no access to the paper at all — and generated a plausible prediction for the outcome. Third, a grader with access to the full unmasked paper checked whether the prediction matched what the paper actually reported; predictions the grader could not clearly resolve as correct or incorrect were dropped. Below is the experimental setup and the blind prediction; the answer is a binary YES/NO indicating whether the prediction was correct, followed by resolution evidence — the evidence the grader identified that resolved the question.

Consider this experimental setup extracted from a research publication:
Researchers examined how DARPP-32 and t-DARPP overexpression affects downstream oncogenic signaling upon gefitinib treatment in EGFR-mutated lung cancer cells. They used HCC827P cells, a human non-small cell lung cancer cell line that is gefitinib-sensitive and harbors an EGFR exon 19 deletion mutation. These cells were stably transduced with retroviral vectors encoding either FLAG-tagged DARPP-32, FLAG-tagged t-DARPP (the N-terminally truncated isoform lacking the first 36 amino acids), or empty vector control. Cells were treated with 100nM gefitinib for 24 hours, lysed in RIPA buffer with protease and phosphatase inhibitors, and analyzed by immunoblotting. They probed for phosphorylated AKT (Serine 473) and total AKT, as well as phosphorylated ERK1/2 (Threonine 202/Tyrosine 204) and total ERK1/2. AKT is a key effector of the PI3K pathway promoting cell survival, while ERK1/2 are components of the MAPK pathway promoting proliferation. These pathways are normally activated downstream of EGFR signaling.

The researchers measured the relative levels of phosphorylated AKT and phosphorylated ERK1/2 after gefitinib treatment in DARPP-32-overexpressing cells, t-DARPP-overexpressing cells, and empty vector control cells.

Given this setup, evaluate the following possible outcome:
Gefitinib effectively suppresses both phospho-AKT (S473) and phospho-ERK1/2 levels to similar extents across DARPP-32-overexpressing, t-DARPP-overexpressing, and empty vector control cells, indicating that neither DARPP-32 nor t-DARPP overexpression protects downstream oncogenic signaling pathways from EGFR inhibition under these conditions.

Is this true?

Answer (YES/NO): NO